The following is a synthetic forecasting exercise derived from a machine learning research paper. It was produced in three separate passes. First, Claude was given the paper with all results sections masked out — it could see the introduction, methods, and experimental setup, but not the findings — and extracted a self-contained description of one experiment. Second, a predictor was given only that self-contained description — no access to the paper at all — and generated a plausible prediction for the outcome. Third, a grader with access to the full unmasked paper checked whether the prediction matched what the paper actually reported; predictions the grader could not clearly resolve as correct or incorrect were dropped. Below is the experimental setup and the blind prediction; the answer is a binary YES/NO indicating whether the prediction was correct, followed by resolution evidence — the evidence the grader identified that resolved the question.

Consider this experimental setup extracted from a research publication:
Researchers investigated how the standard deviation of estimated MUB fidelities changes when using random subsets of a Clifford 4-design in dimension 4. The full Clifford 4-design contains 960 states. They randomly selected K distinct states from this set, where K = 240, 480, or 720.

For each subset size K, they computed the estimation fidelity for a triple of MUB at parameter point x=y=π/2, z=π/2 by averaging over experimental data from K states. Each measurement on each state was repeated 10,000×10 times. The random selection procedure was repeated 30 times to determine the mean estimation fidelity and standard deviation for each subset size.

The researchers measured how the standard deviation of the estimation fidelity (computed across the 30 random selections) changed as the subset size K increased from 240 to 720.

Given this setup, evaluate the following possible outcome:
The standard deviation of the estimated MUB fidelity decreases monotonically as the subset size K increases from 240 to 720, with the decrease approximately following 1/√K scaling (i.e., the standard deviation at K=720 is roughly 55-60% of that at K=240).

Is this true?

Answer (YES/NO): NO